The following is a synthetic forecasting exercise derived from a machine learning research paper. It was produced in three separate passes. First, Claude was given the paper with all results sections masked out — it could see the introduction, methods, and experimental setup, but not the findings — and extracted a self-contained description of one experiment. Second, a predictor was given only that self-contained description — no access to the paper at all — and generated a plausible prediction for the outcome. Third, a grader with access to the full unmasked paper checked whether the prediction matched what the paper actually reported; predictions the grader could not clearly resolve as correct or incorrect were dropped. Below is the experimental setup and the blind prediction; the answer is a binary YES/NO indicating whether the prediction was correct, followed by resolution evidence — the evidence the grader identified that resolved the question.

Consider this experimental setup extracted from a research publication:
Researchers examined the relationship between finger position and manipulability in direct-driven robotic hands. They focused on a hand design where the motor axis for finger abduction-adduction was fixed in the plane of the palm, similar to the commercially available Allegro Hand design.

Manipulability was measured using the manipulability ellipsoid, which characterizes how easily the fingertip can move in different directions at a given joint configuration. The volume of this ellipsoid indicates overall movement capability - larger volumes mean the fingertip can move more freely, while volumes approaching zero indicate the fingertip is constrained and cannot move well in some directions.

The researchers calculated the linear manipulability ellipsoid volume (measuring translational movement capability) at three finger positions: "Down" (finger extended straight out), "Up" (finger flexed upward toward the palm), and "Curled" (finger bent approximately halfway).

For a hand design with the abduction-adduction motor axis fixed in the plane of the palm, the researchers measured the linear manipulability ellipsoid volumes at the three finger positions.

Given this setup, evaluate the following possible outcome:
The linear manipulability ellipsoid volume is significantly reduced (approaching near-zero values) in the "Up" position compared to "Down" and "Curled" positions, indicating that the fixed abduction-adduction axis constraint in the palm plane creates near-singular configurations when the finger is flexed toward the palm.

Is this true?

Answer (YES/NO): YES